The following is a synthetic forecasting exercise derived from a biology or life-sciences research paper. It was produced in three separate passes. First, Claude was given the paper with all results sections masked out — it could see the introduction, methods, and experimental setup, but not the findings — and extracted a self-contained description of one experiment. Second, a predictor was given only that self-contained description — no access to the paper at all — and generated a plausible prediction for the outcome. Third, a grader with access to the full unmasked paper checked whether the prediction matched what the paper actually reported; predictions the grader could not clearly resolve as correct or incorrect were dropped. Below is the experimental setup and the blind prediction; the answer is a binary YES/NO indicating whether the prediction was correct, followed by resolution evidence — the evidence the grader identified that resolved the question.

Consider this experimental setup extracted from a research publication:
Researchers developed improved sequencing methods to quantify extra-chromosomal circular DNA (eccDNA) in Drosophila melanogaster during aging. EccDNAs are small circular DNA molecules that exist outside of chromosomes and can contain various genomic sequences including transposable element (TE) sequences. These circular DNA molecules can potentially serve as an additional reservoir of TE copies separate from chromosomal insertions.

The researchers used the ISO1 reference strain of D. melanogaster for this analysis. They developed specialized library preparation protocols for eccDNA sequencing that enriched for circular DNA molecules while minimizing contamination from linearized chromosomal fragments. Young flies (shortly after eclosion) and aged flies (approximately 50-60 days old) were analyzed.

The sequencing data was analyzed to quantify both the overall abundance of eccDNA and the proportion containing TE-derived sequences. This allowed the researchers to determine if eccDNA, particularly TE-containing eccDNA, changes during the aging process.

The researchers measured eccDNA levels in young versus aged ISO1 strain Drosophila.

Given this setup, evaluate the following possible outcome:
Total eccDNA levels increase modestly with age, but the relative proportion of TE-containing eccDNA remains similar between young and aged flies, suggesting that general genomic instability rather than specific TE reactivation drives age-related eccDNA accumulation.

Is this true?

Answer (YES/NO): NO